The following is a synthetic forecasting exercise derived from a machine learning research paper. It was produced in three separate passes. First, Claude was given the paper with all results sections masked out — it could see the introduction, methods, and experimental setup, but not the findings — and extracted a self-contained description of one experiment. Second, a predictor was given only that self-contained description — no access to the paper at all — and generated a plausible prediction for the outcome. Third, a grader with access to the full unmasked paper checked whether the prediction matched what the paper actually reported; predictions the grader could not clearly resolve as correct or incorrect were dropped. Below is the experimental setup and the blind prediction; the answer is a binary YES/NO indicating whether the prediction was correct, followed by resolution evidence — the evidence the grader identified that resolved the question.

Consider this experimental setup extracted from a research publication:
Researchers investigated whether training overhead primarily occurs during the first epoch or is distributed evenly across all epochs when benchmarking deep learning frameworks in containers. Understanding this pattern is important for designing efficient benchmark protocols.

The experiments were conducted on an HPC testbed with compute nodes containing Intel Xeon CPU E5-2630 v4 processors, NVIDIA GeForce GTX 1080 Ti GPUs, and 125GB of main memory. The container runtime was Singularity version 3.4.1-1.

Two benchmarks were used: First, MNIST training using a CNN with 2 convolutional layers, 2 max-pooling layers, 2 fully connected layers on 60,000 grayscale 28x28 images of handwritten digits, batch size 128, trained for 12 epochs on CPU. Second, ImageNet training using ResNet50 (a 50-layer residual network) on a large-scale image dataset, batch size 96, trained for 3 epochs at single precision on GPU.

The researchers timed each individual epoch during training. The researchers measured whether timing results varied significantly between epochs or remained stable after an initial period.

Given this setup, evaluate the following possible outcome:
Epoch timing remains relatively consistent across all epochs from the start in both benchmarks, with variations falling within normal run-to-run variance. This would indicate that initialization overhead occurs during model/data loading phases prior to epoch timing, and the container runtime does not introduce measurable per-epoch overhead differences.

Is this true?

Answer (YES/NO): NO